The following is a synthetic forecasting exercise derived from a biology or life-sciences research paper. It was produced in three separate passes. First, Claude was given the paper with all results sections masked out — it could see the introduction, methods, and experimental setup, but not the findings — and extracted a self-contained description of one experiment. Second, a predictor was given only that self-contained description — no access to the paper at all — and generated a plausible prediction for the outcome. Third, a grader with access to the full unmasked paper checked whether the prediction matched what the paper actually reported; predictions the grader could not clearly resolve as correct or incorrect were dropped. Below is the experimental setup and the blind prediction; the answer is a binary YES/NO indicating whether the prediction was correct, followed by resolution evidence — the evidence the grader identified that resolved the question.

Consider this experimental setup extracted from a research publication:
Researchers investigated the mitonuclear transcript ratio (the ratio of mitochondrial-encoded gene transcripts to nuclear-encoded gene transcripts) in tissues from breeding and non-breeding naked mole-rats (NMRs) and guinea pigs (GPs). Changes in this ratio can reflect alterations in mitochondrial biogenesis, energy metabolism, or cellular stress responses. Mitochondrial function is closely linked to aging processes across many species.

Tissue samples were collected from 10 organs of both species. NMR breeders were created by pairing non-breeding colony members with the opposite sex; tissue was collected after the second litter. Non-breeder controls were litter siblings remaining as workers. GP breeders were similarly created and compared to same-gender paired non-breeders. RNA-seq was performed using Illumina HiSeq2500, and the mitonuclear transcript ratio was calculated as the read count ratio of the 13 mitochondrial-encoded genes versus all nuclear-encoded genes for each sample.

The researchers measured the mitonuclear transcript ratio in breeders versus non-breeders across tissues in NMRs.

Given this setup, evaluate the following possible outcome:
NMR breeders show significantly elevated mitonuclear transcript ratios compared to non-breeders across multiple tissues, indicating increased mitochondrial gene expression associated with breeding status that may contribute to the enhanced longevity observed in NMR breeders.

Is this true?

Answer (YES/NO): NO